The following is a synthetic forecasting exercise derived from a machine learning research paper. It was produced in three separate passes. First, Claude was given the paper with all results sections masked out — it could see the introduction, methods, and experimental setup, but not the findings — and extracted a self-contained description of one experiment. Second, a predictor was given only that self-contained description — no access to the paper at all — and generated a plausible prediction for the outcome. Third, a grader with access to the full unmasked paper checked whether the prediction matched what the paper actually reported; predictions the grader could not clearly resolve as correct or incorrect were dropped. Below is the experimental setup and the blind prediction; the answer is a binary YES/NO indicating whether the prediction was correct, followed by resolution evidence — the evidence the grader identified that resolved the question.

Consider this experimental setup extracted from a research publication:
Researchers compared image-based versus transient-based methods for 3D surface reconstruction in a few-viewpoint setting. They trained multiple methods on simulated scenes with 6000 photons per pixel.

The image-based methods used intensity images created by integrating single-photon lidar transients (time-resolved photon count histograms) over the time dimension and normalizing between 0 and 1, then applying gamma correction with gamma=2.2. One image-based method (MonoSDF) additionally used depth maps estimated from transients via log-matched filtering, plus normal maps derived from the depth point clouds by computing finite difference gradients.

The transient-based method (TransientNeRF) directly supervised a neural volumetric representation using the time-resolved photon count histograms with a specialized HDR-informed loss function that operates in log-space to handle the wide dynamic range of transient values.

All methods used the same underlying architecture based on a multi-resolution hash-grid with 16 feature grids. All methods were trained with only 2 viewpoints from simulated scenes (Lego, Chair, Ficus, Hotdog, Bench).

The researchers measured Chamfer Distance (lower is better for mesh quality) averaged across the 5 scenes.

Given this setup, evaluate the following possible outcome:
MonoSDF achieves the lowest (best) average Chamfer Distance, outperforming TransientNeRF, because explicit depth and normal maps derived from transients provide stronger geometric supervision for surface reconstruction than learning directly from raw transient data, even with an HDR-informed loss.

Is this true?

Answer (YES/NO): NO